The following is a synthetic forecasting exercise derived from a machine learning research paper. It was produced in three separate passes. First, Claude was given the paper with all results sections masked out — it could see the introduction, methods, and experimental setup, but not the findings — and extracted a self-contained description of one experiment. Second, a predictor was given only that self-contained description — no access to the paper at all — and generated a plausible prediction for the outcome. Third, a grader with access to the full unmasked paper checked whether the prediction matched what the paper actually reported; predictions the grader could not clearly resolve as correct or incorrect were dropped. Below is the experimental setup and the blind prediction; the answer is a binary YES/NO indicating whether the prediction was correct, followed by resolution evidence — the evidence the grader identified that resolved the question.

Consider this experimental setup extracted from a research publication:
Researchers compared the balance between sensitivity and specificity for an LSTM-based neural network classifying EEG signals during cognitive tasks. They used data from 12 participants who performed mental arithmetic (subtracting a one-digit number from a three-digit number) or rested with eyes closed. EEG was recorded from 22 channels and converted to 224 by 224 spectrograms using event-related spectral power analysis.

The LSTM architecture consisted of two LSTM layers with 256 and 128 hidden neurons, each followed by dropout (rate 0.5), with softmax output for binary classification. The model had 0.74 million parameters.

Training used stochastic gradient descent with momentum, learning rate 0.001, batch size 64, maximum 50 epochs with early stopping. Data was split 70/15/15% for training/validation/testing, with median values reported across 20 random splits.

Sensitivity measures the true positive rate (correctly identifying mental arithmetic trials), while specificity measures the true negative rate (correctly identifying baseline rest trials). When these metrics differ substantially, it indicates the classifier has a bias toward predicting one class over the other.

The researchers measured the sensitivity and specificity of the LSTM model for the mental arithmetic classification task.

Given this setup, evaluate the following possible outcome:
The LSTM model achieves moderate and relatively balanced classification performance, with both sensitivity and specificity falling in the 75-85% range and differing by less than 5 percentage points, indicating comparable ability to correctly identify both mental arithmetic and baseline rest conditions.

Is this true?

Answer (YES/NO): NO